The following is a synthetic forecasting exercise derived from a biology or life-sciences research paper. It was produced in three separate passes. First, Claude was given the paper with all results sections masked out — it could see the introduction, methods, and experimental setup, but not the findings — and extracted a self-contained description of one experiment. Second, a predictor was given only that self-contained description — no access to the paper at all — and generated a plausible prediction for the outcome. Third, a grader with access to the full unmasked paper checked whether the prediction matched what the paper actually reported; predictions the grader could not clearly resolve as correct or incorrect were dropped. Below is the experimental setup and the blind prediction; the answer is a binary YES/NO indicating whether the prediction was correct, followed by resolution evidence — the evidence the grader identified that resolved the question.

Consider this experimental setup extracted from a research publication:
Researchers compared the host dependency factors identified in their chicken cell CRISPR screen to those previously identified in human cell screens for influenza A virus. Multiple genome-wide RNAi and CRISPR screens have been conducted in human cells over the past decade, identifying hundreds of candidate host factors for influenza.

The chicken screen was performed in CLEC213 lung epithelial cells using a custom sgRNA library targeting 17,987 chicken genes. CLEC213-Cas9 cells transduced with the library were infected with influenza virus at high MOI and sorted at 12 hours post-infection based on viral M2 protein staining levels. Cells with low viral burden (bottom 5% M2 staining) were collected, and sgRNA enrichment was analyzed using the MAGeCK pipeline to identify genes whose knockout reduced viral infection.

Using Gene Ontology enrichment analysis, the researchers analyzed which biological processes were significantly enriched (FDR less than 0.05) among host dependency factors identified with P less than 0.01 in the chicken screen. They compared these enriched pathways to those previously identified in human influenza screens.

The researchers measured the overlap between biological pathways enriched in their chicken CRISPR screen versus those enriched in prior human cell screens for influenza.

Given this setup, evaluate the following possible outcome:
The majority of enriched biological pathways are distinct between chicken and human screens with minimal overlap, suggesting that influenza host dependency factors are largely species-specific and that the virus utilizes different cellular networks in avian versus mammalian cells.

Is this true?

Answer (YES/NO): NO